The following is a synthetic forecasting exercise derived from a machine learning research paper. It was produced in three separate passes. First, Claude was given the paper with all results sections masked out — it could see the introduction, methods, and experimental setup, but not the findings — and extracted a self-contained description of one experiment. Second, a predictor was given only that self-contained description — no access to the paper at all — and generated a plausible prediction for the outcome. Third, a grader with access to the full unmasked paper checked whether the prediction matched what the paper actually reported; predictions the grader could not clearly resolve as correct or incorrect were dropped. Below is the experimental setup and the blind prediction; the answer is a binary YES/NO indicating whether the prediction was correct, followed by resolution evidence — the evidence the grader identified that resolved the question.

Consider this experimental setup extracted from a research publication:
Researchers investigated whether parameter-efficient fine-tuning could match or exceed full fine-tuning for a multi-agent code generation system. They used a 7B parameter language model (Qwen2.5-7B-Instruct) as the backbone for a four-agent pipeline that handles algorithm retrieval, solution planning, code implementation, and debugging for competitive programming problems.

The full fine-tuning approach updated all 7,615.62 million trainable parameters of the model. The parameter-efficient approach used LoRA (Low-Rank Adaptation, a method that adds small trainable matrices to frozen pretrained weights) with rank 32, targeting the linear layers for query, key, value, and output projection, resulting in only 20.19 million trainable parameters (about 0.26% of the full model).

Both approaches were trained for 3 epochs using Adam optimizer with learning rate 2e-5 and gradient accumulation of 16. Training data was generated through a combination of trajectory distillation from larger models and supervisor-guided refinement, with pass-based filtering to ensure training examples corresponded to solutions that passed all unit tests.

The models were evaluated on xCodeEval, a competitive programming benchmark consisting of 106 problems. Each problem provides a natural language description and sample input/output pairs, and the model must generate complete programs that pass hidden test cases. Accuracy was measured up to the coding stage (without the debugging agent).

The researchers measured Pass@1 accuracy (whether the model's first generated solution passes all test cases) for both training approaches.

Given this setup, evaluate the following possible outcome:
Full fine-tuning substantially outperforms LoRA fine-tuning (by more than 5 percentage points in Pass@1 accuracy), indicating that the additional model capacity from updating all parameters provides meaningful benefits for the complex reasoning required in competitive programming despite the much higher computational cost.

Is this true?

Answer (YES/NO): NO